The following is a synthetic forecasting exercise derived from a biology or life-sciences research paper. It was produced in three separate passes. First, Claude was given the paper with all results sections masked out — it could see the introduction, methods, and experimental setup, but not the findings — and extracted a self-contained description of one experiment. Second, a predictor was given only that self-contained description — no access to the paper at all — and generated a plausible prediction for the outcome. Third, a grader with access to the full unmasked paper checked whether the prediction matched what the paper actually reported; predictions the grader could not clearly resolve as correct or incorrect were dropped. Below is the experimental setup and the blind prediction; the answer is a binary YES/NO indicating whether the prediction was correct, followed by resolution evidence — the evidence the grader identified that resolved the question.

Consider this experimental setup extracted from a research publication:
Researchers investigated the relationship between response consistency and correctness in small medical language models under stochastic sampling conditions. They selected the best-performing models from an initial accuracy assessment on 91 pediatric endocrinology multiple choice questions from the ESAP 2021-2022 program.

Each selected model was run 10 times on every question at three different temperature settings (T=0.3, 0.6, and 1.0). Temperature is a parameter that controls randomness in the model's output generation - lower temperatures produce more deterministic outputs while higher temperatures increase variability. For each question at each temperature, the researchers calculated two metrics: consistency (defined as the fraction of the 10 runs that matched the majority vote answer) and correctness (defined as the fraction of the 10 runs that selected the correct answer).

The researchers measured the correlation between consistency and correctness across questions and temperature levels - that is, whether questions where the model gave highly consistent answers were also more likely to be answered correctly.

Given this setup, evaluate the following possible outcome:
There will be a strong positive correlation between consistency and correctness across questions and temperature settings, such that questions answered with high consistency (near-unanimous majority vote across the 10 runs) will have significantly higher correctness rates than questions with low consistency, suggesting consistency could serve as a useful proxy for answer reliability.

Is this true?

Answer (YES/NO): NO